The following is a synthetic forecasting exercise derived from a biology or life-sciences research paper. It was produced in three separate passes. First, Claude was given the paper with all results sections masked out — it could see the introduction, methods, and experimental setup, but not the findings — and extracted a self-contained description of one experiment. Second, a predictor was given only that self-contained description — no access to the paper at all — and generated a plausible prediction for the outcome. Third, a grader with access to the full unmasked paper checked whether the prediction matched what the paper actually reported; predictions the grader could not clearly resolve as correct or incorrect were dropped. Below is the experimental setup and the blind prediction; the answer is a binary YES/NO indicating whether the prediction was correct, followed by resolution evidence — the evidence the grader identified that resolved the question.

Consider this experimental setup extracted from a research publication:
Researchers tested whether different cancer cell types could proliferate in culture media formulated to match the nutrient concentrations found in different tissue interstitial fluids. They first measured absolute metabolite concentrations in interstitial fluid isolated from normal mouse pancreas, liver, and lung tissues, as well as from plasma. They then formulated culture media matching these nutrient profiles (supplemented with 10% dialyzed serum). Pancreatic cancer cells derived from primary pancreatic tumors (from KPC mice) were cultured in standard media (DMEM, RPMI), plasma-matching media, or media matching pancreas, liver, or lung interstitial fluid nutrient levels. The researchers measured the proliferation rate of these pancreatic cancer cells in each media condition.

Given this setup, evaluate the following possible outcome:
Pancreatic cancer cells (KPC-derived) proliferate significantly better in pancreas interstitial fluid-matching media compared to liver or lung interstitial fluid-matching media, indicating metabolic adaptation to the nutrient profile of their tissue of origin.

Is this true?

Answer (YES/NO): YES